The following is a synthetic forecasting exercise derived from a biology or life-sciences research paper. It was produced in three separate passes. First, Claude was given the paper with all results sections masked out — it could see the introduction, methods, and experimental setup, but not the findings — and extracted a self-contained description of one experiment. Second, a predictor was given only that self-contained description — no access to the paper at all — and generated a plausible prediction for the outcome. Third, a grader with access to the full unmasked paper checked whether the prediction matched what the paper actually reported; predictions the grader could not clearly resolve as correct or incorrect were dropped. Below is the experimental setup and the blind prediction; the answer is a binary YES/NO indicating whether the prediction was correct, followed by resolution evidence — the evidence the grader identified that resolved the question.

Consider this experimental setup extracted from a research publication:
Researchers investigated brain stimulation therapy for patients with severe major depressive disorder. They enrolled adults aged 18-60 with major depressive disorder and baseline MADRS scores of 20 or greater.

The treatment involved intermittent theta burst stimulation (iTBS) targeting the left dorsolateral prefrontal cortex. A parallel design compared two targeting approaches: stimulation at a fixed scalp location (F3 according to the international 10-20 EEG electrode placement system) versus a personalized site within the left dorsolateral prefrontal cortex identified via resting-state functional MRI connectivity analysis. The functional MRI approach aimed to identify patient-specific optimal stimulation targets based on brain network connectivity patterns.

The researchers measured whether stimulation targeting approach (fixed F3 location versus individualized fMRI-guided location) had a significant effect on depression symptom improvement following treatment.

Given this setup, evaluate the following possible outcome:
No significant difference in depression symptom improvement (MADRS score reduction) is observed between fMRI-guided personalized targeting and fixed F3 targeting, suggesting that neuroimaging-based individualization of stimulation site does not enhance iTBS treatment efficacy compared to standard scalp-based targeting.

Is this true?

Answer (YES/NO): YES